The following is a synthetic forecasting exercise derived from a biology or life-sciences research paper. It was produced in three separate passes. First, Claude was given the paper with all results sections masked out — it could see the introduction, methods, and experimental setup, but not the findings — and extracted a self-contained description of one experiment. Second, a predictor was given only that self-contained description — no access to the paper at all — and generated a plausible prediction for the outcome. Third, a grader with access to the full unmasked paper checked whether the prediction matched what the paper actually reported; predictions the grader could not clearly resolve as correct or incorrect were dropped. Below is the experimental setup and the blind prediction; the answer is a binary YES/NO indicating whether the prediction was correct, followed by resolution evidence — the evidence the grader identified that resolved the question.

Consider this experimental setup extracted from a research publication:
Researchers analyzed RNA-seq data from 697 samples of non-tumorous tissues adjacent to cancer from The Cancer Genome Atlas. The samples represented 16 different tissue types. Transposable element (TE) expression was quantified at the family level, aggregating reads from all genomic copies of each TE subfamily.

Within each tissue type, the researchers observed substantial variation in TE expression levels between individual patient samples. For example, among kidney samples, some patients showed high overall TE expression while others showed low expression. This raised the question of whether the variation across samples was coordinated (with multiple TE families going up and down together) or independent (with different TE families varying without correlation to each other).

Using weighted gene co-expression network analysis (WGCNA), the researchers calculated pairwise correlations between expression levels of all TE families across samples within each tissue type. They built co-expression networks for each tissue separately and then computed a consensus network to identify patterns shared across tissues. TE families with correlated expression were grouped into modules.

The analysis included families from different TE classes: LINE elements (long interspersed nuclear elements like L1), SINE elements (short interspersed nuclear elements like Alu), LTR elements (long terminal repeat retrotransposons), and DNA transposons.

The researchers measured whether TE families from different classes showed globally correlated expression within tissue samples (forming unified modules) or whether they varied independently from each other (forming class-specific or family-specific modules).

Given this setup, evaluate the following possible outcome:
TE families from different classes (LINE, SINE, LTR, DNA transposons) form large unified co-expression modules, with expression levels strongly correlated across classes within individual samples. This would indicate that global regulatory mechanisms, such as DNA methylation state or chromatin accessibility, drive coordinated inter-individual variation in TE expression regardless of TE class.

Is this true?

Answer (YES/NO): YES